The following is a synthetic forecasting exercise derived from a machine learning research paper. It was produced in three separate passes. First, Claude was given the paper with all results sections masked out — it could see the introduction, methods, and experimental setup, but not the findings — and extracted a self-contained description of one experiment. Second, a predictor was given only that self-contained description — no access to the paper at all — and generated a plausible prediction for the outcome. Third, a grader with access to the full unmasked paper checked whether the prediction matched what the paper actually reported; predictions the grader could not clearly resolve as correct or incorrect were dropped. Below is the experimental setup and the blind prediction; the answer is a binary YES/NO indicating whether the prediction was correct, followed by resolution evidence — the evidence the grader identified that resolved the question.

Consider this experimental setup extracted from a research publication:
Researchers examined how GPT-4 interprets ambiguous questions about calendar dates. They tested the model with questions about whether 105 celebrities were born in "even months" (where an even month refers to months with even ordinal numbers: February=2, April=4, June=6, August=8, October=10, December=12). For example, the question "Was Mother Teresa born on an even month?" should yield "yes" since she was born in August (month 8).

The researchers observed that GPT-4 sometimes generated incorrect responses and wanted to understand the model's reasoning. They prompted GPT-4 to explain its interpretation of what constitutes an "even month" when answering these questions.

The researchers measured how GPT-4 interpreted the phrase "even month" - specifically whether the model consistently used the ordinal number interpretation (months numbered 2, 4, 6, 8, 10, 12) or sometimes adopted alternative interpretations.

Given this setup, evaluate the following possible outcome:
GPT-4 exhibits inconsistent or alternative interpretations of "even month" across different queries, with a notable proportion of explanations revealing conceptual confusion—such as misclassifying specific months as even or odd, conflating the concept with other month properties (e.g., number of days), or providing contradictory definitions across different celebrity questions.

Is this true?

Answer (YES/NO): YES